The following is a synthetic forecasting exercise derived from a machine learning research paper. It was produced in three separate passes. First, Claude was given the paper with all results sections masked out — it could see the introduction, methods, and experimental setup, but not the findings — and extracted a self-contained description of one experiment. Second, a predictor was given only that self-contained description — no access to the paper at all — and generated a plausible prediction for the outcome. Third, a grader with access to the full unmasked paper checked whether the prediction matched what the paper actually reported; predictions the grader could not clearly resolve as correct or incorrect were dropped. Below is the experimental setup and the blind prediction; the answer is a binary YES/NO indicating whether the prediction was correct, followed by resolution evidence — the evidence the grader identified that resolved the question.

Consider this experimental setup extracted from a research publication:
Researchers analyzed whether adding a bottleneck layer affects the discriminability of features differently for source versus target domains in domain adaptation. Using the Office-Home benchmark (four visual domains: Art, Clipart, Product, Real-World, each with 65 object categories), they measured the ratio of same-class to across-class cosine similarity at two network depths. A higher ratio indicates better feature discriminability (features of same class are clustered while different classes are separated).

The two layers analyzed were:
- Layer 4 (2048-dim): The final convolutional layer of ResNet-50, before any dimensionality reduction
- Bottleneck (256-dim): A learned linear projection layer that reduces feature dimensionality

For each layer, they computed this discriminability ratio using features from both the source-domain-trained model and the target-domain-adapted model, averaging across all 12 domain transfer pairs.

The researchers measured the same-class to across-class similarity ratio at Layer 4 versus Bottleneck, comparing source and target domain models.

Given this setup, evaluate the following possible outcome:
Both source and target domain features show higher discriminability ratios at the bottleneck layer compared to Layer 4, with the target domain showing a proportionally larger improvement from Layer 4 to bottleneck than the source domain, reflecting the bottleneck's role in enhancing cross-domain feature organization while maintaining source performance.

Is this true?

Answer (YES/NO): YES